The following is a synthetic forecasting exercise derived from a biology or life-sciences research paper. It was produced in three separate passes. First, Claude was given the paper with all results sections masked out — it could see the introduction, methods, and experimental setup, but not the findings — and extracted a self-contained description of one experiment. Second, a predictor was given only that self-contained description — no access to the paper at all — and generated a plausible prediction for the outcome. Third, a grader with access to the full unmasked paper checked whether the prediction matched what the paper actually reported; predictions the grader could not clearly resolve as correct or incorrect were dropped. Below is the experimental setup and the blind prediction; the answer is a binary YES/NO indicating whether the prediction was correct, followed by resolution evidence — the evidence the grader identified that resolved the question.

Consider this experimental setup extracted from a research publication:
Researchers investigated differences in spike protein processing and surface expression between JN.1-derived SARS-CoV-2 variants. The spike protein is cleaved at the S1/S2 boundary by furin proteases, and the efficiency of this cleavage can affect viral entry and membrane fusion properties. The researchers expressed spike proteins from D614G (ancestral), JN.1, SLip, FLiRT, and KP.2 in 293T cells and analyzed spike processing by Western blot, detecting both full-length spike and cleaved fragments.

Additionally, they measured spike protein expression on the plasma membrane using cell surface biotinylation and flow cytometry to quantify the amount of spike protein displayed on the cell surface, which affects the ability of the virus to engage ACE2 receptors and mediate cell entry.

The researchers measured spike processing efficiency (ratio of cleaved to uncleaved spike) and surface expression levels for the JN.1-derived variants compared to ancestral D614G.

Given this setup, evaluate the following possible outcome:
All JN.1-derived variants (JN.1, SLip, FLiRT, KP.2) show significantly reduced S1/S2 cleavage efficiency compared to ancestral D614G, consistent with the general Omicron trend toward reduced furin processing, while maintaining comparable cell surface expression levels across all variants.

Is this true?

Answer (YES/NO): NO